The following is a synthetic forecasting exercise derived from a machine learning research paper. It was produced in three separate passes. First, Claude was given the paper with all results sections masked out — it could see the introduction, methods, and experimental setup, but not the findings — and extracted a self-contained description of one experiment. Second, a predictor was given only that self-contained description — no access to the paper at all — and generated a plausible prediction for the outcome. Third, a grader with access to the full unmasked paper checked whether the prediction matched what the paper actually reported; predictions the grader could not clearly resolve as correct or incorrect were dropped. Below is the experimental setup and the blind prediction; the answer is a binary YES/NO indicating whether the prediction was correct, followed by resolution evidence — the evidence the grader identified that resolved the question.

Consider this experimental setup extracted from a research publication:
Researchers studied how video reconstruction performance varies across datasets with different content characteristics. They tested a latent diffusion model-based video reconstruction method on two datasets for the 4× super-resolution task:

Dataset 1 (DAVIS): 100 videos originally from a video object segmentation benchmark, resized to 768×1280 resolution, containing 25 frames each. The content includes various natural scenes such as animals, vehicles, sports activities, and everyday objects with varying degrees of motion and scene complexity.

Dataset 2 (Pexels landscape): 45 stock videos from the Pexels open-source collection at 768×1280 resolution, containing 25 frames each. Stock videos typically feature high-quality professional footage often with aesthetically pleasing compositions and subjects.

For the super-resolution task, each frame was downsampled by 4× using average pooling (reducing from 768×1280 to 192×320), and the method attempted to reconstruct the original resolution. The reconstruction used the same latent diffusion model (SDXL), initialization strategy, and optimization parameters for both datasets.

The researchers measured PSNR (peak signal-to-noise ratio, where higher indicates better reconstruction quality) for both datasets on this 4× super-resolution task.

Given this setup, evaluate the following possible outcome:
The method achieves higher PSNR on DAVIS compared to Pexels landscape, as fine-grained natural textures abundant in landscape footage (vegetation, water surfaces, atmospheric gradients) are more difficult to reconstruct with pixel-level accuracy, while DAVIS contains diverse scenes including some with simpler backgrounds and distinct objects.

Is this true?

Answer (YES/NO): NO